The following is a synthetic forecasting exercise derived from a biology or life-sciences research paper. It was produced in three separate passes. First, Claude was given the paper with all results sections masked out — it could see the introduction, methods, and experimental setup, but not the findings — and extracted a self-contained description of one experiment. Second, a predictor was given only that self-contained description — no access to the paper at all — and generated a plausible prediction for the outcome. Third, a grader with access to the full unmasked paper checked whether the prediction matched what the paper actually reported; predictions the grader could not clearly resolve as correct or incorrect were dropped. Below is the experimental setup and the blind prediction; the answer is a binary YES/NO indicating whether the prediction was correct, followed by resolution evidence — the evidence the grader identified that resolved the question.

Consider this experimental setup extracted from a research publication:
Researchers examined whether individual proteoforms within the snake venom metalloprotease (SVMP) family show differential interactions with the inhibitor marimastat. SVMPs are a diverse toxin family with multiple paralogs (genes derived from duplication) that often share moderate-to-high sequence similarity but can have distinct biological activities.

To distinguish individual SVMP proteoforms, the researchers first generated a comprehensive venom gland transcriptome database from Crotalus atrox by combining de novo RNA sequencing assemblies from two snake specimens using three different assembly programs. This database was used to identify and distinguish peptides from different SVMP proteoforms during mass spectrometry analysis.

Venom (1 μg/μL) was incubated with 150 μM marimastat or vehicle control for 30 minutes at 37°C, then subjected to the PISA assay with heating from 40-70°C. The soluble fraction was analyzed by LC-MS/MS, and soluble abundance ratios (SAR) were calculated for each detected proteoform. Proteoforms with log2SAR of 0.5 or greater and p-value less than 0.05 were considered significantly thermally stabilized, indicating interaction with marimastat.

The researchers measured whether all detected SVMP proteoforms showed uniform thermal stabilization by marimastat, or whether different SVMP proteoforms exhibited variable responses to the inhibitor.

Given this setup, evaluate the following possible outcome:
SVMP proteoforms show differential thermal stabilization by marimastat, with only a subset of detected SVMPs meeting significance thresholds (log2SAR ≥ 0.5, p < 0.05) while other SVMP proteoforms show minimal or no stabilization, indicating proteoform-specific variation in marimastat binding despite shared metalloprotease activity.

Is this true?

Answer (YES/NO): YES